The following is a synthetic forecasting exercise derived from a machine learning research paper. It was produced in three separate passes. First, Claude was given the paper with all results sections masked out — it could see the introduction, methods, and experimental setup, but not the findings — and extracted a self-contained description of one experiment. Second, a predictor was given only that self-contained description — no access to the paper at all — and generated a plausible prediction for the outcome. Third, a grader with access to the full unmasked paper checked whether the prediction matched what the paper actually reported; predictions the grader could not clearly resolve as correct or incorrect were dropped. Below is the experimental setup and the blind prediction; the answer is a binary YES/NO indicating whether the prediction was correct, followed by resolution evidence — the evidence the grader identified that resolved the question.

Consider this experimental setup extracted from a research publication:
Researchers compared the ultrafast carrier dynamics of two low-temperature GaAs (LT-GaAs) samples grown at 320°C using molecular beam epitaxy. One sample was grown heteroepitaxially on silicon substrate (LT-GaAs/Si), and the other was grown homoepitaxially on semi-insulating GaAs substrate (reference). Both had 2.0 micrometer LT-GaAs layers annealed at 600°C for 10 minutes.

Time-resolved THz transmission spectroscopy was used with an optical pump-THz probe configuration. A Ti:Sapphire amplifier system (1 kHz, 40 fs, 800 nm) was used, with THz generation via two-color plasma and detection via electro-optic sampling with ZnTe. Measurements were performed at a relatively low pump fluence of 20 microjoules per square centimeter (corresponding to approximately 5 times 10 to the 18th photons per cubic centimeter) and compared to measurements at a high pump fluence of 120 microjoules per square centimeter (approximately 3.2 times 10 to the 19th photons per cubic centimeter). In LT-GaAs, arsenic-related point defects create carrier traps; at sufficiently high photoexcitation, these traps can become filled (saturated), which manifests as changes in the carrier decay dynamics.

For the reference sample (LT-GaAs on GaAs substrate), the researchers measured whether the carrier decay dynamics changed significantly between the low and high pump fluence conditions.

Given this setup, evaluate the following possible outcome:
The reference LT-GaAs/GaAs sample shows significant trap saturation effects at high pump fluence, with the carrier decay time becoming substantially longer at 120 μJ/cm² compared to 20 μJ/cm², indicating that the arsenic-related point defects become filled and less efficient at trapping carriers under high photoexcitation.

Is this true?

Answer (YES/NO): YES